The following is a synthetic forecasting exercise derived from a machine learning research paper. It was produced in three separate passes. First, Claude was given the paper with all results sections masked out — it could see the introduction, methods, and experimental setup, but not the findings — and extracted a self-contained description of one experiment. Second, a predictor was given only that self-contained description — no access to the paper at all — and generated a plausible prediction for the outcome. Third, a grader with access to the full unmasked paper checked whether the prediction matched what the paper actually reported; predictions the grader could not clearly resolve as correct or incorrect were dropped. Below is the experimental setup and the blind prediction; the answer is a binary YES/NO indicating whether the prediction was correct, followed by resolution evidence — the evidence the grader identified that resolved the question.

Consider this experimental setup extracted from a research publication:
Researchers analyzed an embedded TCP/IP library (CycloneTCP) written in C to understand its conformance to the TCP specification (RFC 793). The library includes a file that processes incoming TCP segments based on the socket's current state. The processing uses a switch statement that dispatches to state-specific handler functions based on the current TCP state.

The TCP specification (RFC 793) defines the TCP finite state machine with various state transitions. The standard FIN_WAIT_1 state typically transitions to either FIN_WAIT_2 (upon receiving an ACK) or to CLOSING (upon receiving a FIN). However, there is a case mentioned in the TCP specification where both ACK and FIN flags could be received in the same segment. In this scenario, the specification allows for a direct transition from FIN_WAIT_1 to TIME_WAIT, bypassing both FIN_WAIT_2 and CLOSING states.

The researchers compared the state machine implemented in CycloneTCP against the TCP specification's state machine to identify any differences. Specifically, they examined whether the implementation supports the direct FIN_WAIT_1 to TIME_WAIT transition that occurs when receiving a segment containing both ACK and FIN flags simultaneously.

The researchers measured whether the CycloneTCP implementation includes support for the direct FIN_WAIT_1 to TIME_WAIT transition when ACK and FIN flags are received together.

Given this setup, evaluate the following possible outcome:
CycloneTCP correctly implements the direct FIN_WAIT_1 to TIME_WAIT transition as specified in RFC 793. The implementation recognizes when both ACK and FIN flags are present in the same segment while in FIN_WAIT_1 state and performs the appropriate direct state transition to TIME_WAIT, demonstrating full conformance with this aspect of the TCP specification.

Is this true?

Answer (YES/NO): YES